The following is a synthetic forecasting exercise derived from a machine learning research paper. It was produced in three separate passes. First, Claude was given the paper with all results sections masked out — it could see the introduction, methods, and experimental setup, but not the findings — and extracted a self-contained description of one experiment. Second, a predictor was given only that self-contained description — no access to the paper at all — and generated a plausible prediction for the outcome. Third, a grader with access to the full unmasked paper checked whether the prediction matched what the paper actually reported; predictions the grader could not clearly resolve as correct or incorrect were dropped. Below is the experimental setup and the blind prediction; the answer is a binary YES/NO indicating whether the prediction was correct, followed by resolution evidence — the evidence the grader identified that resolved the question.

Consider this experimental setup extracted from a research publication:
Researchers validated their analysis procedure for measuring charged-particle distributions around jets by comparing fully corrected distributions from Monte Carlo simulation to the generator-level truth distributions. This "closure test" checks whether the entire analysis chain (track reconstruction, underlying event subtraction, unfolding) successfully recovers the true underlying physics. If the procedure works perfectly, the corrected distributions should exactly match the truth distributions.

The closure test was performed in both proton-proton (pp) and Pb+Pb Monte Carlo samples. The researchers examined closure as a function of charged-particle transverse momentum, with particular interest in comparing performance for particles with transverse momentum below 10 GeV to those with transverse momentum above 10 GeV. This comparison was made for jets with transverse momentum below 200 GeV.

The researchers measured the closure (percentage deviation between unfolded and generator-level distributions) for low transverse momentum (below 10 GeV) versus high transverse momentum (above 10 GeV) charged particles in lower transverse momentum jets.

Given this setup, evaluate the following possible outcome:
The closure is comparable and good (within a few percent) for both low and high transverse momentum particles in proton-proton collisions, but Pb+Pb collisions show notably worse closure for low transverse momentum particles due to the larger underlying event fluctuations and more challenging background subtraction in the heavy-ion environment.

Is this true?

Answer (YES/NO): NO